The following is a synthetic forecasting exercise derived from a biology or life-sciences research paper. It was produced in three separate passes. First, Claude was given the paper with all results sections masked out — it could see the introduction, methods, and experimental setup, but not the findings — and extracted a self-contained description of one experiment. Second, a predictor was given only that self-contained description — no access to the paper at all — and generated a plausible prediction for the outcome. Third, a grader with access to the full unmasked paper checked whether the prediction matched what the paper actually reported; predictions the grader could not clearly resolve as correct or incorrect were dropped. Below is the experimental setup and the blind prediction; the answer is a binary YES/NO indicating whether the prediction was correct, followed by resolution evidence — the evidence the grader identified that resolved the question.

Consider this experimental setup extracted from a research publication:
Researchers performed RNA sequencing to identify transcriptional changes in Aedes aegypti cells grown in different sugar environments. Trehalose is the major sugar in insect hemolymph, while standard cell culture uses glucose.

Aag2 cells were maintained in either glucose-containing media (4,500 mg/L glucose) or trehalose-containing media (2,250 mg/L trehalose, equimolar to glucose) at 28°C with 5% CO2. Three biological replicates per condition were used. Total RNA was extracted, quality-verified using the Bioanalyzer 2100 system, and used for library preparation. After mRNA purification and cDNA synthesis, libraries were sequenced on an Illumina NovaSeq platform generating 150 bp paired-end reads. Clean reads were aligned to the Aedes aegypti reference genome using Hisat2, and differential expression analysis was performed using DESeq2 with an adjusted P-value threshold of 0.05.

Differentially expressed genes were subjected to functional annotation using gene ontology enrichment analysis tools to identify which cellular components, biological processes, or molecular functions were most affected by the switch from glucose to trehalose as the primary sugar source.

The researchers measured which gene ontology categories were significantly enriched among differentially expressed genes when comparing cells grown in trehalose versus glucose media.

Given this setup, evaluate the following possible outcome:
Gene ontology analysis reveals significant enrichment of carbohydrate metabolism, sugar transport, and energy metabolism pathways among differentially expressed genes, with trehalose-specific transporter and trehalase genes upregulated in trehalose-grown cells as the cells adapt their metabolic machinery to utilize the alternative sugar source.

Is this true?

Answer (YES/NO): NO